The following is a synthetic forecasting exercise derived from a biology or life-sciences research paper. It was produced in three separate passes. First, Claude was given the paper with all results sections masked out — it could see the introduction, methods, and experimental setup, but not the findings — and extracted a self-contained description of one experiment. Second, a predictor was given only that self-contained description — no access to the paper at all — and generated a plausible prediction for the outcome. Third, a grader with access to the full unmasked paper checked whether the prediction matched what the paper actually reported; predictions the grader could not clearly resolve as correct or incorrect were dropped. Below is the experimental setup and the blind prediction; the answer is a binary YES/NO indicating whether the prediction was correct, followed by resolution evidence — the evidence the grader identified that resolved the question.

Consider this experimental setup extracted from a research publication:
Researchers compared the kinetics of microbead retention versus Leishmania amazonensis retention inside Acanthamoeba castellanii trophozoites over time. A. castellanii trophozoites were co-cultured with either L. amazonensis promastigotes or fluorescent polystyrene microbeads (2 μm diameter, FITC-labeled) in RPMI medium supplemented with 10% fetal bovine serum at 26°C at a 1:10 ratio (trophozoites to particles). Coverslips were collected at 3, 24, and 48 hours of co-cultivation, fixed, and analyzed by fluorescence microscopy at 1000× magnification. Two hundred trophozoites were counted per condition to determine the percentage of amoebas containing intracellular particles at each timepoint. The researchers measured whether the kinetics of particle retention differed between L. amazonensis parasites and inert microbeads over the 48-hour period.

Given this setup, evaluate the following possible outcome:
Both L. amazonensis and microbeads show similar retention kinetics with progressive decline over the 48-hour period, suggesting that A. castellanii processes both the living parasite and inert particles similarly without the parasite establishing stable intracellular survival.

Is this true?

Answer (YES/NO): NO